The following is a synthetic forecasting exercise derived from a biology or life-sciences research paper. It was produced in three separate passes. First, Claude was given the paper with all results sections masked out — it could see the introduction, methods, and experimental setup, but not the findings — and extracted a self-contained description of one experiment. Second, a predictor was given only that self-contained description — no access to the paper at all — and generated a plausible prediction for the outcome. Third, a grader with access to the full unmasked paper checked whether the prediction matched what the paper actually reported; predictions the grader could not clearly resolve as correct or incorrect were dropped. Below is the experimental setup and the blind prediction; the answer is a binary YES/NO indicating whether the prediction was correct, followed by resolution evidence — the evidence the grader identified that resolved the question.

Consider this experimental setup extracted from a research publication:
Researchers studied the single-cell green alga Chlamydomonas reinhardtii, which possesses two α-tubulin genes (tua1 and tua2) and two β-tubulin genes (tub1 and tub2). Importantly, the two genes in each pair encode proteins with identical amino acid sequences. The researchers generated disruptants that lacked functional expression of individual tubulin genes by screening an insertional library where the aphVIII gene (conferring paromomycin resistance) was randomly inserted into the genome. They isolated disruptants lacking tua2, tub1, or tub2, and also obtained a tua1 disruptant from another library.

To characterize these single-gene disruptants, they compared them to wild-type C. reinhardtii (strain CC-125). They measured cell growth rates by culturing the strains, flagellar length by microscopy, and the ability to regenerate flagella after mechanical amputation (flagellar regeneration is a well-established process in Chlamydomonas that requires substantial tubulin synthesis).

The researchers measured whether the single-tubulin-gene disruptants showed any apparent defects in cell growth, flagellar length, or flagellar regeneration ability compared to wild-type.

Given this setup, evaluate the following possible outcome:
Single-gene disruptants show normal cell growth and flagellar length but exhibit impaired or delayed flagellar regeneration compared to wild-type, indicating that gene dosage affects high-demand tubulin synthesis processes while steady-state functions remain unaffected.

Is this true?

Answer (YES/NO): NO